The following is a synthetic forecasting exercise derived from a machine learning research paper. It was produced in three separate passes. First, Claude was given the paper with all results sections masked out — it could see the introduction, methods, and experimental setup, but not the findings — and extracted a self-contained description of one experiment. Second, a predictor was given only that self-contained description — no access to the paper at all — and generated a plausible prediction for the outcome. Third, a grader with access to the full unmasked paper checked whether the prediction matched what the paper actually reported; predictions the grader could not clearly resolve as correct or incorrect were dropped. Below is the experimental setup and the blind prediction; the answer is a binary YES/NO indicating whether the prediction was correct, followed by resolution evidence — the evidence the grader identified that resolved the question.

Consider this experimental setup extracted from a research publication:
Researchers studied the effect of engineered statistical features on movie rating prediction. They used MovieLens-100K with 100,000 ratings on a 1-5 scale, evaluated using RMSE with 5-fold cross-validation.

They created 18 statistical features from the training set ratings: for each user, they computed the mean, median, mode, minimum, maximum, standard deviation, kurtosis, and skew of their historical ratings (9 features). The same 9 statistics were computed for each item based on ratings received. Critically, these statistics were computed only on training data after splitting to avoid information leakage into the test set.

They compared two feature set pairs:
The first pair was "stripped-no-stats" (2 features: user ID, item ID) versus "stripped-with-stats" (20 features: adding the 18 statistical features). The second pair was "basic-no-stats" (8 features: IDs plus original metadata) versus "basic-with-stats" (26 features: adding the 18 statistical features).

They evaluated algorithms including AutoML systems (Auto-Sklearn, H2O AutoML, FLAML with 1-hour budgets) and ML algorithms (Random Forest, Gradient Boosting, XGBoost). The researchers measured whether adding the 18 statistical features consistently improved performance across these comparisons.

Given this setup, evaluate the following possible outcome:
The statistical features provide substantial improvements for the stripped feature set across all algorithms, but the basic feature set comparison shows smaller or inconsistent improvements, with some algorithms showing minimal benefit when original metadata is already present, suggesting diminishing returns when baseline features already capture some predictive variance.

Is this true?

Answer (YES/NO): NO